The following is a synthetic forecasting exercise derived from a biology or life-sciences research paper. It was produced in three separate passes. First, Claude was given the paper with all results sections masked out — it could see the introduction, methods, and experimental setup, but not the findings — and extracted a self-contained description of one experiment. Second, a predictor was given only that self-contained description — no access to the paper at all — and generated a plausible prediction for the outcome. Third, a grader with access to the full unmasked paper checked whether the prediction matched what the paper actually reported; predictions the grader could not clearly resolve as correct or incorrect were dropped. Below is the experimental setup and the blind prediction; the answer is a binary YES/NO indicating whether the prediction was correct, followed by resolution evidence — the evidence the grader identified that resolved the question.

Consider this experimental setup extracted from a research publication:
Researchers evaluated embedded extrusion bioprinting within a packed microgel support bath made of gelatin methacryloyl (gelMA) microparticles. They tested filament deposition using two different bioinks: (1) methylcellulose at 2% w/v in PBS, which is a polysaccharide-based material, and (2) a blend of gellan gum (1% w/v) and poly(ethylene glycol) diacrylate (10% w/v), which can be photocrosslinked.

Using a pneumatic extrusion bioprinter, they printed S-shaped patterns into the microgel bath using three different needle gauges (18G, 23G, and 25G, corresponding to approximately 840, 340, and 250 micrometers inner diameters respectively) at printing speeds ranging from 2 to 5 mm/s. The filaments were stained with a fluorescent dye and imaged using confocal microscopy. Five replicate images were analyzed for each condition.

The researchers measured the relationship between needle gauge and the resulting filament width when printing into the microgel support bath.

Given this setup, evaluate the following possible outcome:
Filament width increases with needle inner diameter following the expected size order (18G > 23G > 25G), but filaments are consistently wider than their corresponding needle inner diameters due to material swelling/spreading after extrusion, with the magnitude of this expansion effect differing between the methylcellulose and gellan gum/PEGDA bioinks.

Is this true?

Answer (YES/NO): NO